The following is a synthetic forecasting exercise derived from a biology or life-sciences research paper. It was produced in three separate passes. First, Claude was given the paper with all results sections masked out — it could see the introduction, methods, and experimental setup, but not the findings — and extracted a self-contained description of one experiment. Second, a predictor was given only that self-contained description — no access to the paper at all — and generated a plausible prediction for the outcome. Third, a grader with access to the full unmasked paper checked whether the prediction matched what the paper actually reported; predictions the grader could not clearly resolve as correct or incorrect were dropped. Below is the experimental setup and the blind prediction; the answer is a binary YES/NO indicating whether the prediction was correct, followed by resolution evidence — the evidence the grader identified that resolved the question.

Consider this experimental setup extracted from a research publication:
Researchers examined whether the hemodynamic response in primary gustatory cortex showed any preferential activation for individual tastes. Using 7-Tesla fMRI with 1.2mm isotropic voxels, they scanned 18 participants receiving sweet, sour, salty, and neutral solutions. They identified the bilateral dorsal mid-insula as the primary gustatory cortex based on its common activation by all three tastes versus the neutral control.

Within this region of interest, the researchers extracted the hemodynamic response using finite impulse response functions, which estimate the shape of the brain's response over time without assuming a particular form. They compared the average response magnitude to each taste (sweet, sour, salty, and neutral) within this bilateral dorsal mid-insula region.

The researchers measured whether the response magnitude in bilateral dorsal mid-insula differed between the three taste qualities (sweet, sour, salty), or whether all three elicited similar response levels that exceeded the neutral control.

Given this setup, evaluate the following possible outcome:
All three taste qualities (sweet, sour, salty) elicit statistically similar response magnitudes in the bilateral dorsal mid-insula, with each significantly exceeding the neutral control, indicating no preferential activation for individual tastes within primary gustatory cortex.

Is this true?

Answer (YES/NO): YES